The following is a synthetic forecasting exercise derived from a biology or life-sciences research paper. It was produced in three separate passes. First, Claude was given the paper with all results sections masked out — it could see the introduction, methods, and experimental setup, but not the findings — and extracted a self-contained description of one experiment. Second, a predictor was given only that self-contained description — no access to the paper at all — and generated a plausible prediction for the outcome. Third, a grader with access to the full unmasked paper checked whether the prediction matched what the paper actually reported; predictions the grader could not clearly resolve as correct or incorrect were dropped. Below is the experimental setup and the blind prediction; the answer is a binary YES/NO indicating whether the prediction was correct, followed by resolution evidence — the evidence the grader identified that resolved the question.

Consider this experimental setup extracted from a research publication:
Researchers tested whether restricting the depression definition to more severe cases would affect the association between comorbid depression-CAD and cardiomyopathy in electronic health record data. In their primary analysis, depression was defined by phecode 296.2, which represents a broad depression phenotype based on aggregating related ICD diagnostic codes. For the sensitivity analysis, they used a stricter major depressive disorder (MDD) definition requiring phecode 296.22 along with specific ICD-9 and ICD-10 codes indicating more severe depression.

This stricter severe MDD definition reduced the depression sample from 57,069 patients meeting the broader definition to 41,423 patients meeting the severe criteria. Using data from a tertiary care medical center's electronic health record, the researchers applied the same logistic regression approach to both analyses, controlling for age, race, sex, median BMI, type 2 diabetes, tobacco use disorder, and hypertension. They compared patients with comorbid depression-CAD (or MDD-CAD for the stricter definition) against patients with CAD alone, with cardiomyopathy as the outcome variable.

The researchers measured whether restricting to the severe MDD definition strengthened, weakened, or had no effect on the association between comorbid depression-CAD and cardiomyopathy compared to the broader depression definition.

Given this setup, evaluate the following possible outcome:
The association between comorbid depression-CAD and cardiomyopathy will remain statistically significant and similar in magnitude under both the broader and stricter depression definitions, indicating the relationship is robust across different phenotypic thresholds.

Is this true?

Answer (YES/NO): NO